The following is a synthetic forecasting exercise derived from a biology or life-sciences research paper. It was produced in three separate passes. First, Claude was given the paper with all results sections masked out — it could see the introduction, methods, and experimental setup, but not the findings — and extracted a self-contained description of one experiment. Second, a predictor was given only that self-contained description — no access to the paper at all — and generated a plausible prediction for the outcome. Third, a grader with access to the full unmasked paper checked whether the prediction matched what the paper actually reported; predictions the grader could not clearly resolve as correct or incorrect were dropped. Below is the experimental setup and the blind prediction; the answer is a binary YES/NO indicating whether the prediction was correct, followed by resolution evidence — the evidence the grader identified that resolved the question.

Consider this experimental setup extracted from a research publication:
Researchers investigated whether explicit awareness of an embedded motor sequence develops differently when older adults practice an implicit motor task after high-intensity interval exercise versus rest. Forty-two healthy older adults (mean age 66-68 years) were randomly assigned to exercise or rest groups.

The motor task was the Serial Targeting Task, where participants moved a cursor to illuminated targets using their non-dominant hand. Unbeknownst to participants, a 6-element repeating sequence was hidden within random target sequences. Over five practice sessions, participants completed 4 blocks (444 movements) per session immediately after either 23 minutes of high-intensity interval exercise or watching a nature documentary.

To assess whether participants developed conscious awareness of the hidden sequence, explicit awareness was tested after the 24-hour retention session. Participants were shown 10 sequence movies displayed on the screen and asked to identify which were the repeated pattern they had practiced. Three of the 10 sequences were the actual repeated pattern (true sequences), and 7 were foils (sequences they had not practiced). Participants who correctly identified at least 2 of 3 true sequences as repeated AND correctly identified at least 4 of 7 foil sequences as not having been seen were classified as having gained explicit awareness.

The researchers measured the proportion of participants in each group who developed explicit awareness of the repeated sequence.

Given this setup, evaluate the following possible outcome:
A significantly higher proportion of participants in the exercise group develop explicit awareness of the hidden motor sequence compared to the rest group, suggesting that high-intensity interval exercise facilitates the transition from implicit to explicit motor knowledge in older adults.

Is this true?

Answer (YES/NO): NO